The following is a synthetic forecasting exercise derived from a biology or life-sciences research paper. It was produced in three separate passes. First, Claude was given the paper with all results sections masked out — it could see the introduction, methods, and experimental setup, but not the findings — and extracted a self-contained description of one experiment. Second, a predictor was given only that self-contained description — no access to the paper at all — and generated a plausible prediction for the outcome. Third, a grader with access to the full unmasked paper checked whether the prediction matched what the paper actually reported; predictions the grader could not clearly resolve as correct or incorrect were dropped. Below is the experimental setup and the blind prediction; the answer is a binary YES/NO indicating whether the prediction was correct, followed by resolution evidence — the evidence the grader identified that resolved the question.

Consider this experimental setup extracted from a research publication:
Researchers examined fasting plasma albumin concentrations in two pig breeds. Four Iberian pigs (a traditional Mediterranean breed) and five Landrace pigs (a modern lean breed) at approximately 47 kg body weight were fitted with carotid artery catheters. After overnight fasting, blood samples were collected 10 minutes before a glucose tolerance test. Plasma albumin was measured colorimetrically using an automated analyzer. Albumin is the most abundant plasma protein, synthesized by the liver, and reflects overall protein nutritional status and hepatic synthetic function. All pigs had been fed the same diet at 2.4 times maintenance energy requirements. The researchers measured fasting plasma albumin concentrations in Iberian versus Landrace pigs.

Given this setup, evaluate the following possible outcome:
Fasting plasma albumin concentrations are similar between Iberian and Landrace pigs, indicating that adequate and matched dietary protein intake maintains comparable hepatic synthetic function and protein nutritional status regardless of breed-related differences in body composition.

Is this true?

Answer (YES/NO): YES